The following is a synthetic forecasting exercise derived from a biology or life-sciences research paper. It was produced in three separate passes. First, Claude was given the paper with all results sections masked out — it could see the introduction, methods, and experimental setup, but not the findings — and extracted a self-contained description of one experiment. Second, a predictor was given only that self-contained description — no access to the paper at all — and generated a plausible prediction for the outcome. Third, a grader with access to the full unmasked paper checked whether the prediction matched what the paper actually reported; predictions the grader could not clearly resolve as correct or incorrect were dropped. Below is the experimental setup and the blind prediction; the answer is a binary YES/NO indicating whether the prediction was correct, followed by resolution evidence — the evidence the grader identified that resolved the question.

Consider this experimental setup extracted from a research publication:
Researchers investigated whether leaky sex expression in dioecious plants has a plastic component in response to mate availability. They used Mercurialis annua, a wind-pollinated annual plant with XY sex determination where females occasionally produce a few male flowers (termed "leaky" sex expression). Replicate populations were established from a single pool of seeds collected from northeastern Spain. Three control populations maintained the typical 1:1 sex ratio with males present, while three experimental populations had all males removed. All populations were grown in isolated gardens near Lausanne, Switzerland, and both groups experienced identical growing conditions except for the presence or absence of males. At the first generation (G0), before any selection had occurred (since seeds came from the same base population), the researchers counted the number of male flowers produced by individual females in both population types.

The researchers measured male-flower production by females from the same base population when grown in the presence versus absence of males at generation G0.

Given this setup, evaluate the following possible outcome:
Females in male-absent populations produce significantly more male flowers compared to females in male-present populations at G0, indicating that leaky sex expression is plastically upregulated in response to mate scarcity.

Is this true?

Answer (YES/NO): YES